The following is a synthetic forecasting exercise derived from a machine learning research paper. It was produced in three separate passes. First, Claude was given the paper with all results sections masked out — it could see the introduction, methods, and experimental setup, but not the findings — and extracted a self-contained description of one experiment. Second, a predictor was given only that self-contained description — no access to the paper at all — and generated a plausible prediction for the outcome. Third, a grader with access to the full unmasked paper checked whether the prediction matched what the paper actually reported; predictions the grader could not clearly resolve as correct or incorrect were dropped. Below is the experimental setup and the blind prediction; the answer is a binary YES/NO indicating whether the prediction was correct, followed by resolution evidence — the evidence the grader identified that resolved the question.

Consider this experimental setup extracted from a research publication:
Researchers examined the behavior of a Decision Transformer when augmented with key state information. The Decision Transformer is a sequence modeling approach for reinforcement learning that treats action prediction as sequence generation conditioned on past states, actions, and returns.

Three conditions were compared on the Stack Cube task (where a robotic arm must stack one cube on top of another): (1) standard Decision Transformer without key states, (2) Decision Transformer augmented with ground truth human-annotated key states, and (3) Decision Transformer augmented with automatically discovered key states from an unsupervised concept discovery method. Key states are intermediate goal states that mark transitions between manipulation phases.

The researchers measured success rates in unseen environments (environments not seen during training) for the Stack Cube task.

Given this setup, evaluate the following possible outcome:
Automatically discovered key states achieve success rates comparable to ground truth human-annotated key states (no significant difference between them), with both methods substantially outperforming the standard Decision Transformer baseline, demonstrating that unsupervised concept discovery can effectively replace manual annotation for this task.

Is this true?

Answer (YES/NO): YES